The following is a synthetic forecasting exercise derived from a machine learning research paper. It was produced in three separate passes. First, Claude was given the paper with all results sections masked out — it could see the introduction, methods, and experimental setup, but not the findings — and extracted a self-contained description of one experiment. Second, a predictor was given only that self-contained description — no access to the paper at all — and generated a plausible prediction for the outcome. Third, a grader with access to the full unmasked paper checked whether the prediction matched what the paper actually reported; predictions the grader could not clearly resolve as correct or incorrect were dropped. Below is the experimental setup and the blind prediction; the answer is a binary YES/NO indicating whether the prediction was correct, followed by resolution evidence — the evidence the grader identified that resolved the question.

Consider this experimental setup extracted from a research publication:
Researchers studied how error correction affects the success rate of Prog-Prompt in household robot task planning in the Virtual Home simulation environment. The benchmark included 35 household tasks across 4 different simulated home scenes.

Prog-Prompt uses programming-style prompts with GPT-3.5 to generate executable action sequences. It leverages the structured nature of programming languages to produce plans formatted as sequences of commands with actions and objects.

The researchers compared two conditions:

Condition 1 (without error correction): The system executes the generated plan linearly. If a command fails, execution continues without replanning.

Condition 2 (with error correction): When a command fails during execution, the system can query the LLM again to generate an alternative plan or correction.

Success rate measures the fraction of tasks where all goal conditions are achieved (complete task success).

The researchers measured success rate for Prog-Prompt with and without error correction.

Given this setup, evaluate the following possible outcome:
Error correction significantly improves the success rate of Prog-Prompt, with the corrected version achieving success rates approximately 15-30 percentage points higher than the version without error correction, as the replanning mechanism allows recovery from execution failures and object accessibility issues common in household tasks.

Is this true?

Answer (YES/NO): NO